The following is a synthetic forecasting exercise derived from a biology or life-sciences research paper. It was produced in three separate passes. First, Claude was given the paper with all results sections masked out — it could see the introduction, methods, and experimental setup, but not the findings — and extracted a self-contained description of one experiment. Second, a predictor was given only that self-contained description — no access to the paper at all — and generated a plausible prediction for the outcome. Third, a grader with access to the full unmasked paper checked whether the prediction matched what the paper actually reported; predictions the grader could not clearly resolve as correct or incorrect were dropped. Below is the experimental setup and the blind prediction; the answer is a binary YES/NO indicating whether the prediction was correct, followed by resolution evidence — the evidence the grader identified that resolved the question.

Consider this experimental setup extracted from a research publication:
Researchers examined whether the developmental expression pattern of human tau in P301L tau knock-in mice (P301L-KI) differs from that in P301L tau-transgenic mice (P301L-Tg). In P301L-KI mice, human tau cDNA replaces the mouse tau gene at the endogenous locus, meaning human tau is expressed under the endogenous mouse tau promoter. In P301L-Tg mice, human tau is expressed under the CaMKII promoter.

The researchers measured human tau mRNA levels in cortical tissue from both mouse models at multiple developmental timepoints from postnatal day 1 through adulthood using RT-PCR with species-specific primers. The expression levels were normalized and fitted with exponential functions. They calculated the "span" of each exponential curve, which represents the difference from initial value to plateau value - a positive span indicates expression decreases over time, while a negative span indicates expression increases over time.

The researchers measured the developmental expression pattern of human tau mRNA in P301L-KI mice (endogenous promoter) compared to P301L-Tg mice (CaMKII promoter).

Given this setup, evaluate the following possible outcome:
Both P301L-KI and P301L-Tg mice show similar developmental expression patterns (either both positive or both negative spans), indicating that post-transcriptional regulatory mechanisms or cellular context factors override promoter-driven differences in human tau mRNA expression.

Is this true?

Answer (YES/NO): NO